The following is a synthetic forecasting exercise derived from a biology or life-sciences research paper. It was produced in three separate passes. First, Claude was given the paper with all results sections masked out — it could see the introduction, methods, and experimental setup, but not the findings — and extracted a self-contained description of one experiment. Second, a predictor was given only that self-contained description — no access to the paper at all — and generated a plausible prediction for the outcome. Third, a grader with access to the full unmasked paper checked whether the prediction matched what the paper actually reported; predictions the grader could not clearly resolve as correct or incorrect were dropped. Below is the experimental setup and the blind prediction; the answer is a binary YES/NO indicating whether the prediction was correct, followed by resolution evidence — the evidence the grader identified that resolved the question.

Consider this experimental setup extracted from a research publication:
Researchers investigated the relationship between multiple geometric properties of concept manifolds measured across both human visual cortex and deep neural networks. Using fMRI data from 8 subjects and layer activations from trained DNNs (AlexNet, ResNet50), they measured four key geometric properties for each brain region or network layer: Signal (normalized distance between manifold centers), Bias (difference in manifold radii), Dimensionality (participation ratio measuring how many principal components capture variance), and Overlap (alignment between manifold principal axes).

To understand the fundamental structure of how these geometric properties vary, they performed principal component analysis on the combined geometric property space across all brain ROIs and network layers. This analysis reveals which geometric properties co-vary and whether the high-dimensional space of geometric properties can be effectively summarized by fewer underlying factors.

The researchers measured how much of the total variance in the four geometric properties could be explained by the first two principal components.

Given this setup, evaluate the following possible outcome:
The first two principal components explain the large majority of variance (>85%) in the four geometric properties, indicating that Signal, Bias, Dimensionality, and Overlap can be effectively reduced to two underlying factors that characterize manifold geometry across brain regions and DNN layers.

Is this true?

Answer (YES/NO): YES